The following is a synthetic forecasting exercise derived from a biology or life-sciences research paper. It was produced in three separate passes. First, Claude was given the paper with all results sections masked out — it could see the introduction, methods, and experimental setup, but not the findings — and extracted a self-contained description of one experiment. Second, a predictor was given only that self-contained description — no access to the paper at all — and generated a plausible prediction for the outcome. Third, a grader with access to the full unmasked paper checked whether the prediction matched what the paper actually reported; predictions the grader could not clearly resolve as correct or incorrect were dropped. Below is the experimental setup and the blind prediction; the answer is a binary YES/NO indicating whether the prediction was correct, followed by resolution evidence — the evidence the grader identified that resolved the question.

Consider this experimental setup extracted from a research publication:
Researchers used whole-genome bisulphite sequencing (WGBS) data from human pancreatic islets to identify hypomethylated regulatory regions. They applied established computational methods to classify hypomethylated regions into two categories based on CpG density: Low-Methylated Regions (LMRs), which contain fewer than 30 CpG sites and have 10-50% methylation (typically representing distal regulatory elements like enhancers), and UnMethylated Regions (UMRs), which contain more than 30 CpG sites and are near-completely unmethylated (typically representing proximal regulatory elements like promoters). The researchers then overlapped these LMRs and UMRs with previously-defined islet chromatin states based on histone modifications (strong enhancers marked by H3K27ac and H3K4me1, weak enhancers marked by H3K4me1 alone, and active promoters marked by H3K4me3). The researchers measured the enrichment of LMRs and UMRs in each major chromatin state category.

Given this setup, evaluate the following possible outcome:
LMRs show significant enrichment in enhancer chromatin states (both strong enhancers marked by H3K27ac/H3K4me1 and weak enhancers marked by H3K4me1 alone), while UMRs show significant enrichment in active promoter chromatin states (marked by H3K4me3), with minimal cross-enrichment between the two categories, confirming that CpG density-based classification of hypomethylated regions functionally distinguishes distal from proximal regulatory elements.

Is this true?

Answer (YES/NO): YES